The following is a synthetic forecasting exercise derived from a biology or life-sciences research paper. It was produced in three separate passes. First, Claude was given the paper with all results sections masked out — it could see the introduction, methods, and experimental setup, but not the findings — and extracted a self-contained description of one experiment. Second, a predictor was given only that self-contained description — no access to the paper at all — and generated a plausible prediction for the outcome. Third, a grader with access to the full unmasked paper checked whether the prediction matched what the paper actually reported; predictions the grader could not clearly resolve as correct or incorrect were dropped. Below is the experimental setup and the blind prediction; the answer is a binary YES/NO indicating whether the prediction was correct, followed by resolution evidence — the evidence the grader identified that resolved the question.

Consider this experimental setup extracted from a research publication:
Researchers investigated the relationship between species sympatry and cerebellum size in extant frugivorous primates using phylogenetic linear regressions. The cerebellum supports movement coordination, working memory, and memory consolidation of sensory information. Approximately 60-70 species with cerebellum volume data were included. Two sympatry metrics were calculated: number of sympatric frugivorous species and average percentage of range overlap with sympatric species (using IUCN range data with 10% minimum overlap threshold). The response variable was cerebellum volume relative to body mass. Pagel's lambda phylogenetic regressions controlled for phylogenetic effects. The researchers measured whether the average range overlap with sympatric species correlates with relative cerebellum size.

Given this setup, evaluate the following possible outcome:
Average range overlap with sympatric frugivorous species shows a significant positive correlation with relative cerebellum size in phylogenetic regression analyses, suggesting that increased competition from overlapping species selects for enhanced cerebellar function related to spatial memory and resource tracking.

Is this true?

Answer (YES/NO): NO